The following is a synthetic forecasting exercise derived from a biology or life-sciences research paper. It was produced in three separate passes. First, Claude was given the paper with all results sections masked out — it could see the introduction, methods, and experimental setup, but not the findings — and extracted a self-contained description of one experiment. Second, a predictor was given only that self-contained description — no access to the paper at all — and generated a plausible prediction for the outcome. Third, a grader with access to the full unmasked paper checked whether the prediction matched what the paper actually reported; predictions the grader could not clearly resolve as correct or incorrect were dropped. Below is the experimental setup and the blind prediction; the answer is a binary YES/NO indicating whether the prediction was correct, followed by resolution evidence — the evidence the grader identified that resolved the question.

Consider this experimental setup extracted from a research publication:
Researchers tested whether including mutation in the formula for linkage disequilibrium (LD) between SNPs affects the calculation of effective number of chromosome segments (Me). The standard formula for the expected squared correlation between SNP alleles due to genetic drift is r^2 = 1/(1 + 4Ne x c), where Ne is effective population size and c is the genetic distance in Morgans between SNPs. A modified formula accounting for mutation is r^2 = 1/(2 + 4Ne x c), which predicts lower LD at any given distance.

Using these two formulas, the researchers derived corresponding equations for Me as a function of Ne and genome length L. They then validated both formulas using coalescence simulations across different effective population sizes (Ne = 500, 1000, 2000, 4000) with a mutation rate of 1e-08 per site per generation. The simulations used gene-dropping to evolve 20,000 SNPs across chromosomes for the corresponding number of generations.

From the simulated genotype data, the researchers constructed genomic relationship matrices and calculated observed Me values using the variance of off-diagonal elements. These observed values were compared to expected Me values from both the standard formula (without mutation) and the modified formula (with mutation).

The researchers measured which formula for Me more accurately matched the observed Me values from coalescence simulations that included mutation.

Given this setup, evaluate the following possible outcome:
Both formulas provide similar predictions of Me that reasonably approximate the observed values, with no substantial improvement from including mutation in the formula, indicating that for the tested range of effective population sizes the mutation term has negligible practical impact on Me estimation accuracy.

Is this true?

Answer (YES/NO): YES